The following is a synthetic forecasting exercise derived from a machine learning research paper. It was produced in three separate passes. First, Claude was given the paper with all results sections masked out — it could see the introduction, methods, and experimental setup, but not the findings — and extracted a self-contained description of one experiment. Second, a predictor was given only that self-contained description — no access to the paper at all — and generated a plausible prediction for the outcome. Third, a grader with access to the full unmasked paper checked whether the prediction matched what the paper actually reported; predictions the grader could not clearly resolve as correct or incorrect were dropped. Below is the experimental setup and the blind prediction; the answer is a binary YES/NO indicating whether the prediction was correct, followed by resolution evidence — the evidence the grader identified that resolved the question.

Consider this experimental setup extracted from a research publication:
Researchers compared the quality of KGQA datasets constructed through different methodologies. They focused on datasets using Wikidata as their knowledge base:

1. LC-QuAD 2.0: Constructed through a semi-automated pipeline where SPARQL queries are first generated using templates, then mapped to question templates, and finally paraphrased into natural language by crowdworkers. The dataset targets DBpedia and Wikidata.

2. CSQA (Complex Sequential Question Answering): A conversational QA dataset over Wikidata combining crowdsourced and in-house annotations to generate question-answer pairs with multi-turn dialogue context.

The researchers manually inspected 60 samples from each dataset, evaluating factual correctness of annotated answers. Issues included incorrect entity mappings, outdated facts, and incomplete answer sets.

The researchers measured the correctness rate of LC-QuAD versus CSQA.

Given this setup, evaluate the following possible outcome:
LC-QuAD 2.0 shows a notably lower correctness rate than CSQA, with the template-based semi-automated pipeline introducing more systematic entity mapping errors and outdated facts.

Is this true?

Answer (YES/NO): YES